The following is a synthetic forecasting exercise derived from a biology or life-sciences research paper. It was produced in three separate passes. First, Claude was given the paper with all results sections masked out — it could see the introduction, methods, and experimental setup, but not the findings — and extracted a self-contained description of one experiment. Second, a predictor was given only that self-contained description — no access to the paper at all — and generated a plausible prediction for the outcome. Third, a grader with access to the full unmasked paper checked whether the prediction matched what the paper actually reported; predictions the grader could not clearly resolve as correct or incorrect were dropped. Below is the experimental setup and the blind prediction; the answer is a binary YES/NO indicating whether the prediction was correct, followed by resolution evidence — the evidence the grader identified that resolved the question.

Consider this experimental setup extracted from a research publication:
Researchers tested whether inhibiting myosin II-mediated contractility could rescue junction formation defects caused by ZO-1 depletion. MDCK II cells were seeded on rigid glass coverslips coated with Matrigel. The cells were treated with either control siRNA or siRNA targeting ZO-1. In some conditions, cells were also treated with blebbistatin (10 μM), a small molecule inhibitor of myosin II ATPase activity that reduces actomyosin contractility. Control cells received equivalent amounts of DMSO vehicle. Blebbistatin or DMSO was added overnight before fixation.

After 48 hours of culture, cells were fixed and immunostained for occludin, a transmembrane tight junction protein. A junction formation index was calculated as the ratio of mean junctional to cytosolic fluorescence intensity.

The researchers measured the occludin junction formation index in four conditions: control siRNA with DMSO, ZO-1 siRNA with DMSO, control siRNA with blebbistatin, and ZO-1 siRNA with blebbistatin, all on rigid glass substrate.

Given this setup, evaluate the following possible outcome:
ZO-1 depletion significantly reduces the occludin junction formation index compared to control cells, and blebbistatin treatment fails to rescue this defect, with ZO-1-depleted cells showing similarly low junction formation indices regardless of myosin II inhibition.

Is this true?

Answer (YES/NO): NO